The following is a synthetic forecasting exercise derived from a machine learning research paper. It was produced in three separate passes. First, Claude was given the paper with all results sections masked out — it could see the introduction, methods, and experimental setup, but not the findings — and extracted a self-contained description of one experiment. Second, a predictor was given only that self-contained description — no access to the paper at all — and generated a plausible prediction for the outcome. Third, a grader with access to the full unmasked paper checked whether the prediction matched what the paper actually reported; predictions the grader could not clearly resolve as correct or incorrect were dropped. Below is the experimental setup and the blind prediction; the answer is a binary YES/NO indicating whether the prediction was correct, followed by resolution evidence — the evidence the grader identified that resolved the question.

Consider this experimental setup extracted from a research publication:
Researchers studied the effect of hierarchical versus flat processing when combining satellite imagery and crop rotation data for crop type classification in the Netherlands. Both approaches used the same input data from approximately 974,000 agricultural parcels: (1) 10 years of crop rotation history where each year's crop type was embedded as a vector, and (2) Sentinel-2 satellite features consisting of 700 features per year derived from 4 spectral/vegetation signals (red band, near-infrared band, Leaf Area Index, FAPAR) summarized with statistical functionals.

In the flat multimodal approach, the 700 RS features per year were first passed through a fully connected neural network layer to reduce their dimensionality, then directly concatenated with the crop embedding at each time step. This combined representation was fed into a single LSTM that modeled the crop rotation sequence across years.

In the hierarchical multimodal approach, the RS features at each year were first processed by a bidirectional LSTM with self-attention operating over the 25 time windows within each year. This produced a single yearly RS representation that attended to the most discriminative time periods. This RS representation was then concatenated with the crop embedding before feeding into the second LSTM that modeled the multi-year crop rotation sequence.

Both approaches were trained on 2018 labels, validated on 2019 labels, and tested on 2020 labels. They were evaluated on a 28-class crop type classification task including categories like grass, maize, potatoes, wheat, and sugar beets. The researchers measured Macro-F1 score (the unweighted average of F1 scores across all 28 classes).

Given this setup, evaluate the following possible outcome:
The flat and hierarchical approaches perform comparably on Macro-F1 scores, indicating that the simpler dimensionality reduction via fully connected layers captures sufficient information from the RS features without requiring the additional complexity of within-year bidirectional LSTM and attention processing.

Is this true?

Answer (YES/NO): NO